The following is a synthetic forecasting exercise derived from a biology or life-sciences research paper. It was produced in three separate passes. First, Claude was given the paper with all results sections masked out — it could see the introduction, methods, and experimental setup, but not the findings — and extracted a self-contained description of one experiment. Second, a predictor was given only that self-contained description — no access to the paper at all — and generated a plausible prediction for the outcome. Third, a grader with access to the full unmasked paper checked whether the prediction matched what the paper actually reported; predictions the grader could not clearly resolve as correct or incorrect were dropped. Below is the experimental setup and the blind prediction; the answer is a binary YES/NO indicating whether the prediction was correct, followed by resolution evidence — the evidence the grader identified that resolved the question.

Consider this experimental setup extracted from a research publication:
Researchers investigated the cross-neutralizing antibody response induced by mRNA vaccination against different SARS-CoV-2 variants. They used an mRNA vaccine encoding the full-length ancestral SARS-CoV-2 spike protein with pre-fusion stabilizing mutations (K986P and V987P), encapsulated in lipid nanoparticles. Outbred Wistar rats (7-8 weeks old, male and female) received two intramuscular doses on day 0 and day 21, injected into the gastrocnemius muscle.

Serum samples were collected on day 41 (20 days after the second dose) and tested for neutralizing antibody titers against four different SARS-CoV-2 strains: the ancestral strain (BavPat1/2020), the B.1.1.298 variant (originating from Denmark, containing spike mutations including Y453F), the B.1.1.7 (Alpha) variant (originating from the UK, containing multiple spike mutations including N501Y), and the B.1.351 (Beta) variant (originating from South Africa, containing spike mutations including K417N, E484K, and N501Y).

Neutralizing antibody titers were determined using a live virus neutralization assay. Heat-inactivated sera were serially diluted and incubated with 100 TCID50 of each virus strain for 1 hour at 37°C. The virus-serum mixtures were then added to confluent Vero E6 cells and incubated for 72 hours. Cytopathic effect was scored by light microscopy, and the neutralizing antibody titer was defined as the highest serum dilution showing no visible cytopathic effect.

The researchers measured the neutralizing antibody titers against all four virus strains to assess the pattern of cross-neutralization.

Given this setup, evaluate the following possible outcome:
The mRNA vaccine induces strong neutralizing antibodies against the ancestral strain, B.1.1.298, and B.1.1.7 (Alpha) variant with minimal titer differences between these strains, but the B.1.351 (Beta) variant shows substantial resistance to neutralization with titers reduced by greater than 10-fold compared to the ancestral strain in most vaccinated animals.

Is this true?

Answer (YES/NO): NO